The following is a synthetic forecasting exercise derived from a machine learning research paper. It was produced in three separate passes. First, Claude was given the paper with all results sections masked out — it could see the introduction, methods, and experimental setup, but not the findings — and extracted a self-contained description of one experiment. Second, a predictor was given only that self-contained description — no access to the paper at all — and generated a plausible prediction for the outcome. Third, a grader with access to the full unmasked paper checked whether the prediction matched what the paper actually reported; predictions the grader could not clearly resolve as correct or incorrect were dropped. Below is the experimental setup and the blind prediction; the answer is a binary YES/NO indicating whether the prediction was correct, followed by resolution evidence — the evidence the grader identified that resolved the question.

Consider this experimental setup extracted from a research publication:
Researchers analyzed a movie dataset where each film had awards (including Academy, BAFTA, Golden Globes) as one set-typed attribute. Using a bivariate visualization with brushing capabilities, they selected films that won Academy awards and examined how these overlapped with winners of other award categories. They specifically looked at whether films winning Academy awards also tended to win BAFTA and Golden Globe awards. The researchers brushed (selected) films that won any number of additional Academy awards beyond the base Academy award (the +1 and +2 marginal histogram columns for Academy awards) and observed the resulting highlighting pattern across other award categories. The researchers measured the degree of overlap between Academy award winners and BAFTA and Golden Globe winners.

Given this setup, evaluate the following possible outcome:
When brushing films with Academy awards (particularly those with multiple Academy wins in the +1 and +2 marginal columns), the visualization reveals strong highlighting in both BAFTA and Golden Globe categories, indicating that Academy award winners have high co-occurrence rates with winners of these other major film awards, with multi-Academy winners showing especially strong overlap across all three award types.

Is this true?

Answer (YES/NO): YES